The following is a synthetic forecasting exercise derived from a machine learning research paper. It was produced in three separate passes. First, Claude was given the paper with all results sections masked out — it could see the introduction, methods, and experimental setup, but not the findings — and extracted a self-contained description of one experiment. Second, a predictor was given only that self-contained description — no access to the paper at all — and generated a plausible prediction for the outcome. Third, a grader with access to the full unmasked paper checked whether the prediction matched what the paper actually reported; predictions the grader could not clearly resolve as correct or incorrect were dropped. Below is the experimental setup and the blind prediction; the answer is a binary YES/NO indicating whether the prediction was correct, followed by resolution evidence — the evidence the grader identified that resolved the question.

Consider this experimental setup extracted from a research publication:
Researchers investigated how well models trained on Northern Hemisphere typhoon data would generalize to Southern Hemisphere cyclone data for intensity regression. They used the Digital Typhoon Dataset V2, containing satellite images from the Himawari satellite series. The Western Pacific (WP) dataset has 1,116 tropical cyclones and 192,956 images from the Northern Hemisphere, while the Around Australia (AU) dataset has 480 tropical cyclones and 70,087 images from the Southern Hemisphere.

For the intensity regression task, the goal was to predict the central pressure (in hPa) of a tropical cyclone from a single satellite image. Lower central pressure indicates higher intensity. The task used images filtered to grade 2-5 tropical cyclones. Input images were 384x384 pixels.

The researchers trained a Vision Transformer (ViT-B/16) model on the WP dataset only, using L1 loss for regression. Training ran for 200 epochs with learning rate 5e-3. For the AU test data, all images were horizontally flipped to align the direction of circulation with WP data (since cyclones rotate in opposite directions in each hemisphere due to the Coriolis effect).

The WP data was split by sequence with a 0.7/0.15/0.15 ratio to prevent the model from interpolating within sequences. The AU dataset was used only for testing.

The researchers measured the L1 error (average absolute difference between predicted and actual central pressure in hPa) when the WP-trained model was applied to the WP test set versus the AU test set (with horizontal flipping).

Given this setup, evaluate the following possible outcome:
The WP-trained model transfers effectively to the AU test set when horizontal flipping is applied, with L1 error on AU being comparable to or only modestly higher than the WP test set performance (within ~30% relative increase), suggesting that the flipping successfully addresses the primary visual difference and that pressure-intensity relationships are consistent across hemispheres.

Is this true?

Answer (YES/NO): NO